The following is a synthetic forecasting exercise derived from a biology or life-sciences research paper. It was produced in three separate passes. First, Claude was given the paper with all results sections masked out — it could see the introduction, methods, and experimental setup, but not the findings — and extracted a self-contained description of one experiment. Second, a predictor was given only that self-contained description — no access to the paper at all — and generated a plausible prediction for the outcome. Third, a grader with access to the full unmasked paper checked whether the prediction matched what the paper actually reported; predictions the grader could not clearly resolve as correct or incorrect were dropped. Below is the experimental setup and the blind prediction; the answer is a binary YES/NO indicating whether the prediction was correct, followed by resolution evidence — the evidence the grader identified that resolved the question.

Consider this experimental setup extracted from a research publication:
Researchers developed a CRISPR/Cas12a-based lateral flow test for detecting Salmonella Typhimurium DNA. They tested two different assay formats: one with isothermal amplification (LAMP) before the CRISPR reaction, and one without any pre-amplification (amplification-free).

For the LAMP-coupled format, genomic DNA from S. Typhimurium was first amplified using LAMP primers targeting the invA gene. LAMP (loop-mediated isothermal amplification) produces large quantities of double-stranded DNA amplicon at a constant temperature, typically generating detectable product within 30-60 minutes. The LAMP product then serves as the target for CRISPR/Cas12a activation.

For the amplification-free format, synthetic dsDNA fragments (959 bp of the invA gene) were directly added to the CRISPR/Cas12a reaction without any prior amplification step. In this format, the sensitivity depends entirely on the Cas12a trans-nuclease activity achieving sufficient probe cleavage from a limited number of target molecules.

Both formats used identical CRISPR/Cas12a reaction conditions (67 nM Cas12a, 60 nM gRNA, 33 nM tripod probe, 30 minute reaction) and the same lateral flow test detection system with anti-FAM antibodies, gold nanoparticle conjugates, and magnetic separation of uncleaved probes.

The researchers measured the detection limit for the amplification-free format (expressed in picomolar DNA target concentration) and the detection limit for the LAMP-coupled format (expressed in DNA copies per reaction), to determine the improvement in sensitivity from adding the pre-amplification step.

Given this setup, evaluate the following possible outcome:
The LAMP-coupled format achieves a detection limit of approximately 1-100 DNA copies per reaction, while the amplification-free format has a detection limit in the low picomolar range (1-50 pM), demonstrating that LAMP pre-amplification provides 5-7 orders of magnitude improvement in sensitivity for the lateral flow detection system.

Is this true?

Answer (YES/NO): YES